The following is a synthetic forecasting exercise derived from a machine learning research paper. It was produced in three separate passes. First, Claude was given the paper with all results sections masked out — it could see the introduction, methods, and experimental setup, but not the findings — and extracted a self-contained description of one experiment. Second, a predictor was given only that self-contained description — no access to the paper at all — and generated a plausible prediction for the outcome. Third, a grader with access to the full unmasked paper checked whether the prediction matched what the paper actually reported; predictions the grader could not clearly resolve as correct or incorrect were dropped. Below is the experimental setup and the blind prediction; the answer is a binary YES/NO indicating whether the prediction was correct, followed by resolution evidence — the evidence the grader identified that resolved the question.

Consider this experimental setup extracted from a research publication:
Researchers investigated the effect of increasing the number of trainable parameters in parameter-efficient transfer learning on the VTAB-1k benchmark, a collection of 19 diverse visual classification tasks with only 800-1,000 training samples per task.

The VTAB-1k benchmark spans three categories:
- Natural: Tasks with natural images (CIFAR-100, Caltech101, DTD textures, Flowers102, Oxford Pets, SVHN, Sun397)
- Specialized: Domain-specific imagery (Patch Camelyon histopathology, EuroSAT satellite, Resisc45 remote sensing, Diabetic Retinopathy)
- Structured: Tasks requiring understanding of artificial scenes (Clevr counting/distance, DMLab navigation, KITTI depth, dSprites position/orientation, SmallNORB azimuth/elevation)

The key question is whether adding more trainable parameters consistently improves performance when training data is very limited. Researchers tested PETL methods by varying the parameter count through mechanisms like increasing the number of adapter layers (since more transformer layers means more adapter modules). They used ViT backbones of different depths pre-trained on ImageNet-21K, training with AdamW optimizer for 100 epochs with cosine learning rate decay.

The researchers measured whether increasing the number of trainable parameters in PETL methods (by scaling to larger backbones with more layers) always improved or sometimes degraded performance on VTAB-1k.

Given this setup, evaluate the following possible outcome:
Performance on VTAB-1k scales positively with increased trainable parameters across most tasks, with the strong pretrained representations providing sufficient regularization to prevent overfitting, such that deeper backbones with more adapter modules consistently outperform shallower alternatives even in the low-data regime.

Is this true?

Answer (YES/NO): NO